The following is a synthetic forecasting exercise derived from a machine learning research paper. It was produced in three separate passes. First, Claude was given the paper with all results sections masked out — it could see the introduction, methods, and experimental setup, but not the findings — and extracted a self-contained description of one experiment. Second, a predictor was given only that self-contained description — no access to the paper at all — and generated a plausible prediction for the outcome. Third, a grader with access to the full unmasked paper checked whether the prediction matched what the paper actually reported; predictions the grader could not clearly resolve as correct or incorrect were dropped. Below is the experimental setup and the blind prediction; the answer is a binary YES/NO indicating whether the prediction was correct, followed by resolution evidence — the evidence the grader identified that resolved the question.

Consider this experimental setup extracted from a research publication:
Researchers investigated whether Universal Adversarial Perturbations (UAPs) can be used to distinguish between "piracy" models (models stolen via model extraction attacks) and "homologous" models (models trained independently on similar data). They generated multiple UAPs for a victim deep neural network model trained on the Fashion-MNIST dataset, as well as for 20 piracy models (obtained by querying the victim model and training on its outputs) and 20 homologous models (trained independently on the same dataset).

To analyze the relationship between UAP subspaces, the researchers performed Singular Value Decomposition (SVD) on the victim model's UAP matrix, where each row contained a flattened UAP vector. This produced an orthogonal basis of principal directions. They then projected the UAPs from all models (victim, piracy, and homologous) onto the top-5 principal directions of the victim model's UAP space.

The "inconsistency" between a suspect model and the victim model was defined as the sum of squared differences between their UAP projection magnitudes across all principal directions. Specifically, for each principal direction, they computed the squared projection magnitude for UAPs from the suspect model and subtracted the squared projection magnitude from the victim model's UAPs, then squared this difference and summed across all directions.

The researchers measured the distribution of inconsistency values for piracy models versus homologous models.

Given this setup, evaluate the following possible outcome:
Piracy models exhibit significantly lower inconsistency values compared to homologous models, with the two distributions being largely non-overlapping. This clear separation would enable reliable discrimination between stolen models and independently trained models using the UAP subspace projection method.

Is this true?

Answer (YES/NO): YES